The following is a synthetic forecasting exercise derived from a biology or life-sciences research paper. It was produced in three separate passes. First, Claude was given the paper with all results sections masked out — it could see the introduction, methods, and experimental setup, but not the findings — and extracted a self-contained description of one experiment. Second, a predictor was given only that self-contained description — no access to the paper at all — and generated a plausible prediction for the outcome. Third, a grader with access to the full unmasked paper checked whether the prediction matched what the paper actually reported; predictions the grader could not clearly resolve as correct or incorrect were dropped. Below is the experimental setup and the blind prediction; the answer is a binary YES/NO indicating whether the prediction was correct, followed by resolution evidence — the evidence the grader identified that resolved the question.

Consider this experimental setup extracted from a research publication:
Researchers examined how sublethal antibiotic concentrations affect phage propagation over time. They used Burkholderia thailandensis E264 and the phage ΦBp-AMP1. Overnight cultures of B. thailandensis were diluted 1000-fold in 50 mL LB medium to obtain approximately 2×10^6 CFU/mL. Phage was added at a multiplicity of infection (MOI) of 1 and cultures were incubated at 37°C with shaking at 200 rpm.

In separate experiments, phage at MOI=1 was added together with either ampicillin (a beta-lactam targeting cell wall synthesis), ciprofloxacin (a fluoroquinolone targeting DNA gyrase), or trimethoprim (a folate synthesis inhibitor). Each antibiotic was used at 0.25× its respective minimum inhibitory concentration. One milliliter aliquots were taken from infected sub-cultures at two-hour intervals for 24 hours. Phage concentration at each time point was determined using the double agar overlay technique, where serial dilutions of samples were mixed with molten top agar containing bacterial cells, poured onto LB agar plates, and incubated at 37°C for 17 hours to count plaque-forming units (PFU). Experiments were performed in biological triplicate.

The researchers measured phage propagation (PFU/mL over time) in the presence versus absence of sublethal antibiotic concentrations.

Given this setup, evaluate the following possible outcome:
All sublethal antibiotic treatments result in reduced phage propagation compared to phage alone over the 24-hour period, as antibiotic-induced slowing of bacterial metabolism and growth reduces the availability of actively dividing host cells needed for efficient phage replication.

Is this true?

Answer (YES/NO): YES